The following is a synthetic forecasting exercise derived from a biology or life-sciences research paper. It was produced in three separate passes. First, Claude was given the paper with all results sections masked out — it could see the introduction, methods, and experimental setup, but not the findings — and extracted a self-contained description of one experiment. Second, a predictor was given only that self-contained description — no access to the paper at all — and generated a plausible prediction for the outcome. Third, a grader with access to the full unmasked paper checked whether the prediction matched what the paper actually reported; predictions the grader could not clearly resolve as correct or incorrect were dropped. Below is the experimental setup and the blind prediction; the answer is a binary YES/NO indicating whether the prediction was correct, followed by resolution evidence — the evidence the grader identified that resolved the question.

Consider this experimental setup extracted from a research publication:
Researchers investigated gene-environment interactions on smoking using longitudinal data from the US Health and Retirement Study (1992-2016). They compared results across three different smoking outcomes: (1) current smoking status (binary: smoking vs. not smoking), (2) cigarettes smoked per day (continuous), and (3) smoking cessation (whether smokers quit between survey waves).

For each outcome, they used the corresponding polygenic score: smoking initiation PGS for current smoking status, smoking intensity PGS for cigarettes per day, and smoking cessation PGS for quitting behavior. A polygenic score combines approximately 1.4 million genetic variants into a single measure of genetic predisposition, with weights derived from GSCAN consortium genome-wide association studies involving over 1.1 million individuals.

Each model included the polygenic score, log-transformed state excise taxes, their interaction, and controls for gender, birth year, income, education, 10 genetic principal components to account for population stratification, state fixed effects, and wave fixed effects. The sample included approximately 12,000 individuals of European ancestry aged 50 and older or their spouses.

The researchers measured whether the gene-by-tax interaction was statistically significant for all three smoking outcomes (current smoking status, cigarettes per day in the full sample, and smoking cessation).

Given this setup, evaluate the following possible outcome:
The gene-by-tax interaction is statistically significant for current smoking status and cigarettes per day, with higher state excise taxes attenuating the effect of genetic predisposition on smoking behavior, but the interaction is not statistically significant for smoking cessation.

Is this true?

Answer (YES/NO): YES